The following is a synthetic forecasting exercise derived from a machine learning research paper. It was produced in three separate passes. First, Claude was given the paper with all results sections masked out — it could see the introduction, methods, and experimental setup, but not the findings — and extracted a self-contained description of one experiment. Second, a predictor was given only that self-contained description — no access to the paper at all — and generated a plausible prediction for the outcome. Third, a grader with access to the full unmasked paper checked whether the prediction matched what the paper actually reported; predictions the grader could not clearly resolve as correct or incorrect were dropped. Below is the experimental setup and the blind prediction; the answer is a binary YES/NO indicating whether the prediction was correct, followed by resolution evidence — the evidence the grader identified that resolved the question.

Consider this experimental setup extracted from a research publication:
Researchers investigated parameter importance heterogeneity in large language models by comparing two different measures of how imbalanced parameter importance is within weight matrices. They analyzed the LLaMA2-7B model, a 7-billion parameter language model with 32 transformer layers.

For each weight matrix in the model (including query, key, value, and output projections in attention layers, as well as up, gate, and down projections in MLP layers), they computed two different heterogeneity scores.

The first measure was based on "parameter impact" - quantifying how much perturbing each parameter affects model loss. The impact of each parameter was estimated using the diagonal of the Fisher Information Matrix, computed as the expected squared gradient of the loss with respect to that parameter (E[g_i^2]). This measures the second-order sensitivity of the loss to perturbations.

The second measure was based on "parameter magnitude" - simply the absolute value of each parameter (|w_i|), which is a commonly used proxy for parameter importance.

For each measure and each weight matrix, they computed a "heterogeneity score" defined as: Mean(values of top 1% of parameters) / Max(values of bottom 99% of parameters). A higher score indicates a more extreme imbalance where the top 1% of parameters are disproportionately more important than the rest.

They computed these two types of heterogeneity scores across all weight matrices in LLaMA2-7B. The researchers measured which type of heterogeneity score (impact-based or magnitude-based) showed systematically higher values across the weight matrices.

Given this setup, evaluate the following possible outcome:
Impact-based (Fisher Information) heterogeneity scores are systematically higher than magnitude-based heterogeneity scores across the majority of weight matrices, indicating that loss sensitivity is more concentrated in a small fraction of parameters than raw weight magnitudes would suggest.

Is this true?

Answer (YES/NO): YES